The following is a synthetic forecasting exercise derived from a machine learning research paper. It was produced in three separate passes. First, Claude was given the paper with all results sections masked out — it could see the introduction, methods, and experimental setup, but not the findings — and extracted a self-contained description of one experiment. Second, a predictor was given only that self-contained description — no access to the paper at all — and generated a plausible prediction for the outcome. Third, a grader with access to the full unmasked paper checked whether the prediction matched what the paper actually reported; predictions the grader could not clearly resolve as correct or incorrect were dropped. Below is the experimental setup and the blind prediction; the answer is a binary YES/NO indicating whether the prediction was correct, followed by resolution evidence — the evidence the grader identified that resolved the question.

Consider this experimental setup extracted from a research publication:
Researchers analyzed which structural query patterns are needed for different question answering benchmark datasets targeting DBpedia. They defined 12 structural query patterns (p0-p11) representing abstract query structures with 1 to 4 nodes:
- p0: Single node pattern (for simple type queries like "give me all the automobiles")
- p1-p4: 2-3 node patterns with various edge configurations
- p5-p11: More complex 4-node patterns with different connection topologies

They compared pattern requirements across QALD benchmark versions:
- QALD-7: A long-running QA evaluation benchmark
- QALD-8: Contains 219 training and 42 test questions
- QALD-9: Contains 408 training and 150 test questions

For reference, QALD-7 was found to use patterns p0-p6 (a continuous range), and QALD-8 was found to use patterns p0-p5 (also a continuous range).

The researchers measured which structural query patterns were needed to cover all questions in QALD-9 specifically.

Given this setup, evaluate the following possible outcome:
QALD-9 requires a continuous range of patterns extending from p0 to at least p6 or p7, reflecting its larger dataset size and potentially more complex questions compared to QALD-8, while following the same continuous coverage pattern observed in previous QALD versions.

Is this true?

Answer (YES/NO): NO